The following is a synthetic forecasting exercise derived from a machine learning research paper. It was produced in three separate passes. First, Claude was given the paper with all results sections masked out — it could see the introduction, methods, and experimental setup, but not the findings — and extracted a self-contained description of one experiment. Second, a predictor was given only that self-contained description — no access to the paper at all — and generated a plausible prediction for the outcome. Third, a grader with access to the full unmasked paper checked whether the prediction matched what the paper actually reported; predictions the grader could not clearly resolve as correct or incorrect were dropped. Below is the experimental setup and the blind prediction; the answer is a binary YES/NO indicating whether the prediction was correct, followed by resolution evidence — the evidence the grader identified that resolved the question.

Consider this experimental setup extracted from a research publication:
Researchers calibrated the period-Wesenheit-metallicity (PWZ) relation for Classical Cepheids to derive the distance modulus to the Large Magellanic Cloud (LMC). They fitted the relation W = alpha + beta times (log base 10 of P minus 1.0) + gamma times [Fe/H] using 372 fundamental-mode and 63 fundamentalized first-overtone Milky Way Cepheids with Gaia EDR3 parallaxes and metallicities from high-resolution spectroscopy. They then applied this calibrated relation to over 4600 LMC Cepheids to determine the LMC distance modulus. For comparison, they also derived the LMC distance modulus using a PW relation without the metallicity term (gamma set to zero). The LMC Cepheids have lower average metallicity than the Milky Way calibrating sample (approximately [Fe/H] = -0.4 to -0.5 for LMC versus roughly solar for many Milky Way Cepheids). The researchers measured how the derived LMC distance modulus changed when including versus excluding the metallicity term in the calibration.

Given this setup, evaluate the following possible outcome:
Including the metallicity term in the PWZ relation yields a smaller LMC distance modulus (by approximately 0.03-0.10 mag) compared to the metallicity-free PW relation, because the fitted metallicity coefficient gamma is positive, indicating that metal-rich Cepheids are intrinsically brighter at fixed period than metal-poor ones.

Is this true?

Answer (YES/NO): NO